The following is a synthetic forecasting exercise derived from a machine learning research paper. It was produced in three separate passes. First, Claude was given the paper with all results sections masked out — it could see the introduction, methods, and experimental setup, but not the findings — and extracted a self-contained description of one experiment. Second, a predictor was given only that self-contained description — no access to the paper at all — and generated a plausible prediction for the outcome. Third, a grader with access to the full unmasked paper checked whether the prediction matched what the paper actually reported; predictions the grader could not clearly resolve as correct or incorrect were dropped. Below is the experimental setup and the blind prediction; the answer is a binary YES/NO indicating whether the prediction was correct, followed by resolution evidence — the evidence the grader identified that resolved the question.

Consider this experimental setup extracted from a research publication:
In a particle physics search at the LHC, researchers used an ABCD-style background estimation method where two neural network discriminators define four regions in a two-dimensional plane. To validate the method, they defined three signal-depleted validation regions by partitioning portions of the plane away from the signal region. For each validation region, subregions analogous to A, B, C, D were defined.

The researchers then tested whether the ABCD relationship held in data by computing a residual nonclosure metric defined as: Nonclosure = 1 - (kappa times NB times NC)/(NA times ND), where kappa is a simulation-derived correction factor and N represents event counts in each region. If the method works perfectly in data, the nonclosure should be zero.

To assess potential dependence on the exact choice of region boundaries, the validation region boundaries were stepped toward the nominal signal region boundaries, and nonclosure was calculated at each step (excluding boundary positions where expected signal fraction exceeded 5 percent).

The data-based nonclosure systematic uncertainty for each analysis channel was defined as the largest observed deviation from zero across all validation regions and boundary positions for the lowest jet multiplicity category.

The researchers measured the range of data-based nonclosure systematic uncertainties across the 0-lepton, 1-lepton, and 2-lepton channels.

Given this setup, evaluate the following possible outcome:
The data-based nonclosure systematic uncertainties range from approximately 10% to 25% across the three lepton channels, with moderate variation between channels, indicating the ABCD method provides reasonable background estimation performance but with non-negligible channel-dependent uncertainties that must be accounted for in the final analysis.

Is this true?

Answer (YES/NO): NO